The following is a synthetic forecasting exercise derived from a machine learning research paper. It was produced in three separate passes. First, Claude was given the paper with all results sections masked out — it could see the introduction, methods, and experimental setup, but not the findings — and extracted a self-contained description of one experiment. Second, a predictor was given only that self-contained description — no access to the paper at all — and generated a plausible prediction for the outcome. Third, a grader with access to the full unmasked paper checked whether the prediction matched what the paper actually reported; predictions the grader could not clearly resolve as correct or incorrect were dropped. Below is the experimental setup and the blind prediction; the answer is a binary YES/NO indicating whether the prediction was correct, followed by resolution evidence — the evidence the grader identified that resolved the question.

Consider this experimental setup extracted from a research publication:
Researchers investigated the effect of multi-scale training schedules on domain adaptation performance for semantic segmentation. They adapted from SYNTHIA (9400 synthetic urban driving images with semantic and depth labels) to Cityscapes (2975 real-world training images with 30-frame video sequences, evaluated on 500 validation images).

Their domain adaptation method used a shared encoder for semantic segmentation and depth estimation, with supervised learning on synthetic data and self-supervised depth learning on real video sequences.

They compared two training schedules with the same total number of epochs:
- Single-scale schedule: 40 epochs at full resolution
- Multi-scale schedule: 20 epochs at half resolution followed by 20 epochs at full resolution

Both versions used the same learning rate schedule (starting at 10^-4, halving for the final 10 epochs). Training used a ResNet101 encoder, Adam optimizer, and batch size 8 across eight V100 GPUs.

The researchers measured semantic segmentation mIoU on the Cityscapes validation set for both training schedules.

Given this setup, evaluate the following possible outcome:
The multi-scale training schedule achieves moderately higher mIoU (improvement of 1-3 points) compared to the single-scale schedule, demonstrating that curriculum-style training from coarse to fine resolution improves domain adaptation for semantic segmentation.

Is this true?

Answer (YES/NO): NO